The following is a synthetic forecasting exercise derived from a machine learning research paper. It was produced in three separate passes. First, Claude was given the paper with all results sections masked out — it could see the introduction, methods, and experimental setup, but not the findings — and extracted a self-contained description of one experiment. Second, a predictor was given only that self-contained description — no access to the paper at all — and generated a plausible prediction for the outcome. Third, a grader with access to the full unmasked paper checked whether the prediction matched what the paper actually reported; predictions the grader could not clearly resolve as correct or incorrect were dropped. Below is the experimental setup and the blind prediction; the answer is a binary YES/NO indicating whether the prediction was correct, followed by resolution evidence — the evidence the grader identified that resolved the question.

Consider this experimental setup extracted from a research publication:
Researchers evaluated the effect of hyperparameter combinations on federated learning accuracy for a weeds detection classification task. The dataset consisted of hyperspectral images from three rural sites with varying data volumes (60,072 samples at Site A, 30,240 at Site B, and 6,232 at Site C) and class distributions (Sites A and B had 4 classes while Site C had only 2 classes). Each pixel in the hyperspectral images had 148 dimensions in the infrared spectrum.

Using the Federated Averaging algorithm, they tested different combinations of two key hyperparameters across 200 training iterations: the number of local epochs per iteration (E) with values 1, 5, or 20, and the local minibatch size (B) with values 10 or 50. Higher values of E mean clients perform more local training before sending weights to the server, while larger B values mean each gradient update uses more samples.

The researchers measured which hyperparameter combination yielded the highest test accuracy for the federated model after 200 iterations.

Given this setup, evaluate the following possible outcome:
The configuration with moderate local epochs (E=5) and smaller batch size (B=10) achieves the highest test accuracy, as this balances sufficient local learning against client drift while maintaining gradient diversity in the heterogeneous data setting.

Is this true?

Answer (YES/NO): NO